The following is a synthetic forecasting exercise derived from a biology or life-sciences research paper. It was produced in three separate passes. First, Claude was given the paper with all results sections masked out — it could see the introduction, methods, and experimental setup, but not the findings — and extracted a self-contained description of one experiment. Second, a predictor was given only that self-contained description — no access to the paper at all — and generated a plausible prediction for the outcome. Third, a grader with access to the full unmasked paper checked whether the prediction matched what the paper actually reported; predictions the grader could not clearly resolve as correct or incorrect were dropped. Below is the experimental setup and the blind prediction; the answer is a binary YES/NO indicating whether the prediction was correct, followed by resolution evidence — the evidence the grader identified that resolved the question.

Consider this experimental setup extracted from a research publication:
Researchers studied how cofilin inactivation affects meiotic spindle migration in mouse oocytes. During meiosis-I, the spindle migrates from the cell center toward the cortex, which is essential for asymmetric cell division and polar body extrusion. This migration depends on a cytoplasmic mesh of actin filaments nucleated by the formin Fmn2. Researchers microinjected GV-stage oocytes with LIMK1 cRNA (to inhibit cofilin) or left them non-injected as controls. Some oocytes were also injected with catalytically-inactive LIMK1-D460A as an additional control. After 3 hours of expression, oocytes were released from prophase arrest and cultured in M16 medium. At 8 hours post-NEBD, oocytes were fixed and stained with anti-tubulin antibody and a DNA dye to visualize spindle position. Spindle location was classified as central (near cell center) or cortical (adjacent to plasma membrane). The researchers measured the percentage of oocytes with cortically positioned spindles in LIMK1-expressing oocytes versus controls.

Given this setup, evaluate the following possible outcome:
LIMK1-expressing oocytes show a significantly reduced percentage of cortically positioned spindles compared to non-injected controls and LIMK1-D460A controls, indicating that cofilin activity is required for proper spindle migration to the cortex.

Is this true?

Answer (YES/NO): YES